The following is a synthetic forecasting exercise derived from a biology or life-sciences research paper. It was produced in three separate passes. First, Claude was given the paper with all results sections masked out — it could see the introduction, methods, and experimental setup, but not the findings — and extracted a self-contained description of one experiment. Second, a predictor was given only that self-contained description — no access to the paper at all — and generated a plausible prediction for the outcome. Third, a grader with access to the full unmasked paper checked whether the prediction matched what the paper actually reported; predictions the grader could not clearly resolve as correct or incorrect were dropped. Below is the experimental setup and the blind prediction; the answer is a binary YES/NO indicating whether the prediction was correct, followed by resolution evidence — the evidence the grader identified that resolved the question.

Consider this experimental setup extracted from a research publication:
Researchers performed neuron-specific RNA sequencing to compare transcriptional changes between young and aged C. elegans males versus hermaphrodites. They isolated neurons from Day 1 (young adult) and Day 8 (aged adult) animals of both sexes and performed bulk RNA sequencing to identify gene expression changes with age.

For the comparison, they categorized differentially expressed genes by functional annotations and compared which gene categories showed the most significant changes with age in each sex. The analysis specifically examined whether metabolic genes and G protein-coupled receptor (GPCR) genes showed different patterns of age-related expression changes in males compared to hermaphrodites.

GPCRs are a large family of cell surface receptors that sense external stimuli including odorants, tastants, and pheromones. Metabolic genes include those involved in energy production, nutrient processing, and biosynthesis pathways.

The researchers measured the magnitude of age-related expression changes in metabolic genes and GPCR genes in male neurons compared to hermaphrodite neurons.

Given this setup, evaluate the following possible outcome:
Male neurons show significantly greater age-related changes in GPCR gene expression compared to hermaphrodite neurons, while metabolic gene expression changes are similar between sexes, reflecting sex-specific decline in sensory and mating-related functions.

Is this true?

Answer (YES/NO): NO